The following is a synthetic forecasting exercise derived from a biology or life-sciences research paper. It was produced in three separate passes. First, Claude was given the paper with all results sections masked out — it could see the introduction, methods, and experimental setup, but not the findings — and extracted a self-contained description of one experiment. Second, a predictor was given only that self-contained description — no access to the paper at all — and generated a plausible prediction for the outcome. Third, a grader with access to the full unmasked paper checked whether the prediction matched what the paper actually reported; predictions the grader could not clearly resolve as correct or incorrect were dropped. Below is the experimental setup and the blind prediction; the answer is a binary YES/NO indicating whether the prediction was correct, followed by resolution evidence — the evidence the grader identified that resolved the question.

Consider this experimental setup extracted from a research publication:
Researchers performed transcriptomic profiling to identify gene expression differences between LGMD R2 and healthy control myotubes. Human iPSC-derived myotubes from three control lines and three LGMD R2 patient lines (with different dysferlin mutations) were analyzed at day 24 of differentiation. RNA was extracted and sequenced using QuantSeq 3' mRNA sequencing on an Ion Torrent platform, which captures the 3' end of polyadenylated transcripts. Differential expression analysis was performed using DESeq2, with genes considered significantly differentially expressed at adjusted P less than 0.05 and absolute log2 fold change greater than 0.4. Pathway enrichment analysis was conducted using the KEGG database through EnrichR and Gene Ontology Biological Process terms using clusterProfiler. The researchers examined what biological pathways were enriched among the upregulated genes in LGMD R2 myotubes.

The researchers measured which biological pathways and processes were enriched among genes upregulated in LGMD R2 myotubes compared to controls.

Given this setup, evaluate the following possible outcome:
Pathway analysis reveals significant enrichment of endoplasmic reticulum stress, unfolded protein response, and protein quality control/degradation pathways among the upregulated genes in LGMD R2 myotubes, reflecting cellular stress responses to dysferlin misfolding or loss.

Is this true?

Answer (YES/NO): NO